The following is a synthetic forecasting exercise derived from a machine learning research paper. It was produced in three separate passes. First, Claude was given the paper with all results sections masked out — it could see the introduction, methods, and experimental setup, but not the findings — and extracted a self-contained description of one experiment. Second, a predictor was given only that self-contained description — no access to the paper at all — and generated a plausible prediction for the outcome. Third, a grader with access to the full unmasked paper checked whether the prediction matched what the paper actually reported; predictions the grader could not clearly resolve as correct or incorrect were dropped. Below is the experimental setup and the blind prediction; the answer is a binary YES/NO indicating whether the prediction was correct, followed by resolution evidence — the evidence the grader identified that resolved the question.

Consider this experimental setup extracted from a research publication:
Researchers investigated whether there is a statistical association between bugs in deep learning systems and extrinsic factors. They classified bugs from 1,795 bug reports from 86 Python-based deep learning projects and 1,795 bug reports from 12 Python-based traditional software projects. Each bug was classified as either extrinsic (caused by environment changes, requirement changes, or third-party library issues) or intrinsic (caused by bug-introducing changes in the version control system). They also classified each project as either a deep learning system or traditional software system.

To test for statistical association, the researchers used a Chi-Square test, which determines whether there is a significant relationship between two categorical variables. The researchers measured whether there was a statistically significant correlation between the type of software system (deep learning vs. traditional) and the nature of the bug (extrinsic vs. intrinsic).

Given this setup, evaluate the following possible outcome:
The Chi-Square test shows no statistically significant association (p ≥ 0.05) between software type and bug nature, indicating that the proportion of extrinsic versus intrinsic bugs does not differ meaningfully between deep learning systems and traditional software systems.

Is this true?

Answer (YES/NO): NO